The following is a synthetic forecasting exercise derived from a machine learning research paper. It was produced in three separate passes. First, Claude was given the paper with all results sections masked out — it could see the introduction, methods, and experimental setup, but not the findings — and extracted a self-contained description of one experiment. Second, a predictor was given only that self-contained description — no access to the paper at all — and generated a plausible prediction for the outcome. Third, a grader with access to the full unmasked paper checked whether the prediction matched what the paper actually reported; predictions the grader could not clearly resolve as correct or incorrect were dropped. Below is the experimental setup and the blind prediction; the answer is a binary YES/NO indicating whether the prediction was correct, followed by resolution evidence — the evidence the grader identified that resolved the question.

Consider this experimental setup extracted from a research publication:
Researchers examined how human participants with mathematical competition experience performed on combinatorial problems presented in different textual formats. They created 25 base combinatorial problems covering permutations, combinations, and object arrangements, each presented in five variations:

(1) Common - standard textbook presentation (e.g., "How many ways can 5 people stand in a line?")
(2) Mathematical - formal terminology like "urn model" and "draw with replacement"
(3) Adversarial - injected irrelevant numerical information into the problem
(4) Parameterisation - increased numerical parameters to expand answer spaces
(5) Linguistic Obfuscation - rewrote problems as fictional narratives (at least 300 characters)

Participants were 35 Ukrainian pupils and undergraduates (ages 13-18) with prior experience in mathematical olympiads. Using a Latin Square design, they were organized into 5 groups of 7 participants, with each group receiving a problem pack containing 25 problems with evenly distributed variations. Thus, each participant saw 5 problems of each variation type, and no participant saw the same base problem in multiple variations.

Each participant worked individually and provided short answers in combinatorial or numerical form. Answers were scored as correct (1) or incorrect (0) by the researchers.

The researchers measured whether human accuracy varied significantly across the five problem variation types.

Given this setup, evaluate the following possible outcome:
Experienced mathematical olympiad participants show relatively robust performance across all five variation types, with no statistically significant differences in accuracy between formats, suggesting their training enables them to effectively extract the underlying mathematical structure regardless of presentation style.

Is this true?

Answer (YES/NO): YES